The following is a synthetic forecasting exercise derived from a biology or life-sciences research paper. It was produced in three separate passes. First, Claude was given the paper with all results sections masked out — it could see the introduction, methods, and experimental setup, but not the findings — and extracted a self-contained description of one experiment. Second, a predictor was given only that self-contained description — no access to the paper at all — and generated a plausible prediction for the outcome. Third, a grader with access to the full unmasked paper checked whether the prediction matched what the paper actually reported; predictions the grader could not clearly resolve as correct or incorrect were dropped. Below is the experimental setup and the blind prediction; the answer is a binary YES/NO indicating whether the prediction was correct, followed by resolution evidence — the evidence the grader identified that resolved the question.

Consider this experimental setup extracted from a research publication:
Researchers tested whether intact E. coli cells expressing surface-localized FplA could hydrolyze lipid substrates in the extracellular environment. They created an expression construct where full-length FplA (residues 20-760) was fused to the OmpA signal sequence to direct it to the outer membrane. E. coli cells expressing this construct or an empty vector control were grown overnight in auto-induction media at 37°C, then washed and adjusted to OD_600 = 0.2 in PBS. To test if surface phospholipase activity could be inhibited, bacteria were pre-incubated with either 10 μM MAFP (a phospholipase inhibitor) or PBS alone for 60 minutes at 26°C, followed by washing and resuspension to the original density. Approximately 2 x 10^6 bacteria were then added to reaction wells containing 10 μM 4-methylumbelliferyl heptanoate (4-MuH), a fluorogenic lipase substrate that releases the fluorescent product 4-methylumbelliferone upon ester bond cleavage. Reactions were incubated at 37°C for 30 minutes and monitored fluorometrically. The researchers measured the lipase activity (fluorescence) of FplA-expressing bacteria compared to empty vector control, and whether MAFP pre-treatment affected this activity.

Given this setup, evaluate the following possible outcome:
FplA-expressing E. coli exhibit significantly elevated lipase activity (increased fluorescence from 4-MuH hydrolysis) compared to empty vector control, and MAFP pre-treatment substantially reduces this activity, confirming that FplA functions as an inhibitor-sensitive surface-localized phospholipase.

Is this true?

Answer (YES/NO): YES